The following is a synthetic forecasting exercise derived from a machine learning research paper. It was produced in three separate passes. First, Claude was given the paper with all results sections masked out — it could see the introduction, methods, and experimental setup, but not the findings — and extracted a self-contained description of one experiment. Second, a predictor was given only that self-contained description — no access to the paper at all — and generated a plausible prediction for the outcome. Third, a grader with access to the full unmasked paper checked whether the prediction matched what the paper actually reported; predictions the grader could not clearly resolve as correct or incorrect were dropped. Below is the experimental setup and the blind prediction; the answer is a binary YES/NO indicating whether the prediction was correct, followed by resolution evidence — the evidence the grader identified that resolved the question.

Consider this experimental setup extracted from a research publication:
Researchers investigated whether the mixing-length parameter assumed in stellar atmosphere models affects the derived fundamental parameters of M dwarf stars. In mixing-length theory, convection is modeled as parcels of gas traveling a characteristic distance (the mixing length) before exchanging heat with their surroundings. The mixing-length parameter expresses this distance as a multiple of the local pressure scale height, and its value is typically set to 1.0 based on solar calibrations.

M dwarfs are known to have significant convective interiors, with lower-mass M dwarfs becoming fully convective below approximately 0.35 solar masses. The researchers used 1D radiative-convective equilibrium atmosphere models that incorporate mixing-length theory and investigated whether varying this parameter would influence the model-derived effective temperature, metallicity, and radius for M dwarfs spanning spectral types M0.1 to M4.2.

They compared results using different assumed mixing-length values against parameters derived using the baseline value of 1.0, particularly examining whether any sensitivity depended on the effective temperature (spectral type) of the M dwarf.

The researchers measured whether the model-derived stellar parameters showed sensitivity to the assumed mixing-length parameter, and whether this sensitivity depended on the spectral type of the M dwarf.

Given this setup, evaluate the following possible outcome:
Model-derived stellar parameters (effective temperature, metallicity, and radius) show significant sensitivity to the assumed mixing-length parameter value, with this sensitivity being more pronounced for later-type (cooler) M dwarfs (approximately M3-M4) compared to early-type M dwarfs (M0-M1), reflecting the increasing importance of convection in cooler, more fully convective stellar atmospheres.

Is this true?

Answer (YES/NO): NO